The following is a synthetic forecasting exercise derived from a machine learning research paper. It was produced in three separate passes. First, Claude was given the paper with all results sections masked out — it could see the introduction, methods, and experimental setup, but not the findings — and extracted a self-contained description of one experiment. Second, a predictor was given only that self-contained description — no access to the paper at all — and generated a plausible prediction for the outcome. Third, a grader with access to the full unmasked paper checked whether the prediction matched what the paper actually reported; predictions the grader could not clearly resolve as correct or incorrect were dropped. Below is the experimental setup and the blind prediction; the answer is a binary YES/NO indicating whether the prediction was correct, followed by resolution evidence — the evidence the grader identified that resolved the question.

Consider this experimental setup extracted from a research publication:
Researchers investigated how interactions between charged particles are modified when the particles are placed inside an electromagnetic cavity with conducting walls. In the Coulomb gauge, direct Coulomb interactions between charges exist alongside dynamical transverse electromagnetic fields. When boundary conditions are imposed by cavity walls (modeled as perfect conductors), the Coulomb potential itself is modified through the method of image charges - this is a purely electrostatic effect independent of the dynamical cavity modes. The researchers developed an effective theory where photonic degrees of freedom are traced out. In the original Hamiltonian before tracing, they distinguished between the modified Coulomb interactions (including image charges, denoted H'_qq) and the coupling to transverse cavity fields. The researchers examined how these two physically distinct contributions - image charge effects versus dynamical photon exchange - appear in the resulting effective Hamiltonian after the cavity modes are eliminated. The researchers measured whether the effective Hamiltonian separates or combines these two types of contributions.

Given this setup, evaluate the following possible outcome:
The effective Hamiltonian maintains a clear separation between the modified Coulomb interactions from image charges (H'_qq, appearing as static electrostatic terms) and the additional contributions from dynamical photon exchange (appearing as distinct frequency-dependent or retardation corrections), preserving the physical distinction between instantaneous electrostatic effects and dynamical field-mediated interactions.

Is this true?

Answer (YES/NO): YES